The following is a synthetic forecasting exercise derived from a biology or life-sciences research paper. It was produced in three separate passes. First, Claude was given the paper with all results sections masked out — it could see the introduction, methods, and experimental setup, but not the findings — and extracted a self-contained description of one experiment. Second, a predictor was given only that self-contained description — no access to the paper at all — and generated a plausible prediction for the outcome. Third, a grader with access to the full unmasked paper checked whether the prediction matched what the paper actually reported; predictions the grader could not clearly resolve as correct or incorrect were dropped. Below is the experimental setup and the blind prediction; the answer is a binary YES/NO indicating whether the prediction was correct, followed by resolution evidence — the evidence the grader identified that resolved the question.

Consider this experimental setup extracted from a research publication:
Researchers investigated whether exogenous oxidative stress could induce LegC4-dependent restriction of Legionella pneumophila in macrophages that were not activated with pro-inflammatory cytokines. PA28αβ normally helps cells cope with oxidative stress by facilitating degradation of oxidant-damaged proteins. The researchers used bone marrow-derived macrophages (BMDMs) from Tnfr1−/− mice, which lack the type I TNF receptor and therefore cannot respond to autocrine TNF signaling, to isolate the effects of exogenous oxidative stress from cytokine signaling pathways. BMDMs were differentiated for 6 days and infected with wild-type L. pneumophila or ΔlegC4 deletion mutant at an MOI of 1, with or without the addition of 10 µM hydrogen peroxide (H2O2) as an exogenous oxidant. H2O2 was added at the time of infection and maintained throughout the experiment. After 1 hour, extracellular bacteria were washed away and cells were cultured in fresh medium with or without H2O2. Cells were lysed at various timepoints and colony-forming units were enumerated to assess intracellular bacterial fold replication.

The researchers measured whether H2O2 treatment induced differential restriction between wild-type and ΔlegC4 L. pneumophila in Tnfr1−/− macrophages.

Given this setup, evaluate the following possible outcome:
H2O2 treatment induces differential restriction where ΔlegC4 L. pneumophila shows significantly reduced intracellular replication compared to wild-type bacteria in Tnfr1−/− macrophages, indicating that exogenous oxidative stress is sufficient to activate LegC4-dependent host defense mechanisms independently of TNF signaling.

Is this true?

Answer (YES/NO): NO